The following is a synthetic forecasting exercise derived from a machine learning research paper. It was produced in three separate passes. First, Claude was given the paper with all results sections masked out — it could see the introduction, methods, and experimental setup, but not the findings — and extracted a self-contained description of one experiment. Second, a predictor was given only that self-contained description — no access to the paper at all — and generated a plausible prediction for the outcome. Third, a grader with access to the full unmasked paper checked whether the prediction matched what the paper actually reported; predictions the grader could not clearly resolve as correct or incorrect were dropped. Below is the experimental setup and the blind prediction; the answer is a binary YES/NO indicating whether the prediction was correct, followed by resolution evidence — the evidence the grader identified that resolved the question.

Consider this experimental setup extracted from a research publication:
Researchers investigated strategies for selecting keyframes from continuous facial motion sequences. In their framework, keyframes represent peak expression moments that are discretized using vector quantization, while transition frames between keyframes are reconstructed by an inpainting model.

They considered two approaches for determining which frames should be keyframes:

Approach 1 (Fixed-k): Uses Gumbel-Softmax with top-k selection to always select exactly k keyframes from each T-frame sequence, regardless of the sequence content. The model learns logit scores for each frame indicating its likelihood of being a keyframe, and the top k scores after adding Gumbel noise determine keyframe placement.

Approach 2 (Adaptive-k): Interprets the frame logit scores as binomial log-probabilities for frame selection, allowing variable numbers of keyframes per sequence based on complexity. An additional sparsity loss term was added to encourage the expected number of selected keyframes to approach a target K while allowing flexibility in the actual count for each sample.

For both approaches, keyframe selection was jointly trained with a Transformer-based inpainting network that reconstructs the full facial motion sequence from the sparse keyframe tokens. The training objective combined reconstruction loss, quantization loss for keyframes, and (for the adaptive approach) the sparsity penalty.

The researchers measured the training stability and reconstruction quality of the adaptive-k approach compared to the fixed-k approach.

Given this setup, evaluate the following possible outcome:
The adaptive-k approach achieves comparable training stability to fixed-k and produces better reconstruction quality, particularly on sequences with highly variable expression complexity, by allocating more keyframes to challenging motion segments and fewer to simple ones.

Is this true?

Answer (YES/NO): NO